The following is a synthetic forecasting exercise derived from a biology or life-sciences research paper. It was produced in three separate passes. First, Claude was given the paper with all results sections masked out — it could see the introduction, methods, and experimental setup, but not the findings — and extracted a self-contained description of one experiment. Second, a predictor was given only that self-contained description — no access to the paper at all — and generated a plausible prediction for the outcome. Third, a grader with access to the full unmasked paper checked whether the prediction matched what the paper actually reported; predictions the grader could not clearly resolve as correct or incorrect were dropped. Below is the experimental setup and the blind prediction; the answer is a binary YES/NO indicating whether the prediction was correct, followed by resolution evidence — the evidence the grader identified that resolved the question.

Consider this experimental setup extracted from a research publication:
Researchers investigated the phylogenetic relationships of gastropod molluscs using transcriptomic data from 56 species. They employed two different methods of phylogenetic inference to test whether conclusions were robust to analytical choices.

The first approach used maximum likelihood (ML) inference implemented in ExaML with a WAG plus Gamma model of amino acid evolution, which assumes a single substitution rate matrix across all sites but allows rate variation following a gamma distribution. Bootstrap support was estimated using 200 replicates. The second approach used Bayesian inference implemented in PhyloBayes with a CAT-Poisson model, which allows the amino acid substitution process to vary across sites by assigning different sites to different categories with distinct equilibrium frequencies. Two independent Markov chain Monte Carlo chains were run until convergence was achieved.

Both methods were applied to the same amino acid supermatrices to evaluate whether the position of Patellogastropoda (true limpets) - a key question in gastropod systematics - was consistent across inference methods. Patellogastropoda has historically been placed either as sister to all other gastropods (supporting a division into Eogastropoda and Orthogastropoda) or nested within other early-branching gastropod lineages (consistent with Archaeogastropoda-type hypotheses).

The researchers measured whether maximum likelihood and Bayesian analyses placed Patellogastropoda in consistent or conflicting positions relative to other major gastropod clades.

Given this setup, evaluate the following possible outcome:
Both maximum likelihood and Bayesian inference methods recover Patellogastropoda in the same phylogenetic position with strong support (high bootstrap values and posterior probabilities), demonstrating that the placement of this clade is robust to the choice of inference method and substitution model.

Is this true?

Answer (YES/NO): NO